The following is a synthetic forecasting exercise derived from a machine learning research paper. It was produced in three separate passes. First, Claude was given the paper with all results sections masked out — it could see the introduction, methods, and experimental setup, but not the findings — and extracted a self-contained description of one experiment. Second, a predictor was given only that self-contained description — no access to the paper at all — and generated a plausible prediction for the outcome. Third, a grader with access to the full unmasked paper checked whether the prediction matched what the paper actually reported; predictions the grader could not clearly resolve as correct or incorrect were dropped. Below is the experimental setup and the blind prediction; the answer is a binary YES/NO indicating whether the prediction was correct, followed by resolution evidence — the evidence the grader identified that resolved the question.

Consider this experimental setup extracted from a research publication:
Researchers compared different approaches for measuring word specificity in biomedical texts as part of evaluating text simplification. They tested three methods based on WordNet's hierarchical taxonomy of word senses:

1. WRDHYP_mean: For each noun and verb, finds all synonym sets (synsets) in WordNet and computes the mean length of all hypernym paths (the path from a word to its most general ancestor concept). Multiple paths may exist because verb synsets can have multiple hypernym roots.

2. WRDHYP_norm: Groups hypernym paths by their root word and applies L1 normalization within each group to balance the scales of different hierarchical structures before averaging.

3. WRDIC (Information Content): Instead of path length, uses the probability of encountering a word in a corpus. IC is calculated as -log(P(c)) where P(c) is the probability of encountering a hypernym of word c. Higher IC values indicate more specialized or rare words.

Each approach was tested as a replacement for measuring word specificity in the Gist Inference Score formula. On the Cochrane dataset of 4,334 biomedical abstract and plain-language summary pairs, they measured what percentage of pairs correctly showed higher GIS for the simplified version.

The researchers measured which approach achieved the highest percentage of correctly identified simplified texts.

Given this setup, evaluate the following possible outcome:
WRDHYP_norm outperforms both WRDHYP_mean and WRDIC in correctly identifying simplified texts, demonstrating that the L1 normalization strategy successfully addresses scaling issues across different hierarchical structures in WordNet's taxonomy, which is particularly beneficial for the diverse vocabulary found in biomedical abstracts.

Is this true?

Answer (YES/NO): NO